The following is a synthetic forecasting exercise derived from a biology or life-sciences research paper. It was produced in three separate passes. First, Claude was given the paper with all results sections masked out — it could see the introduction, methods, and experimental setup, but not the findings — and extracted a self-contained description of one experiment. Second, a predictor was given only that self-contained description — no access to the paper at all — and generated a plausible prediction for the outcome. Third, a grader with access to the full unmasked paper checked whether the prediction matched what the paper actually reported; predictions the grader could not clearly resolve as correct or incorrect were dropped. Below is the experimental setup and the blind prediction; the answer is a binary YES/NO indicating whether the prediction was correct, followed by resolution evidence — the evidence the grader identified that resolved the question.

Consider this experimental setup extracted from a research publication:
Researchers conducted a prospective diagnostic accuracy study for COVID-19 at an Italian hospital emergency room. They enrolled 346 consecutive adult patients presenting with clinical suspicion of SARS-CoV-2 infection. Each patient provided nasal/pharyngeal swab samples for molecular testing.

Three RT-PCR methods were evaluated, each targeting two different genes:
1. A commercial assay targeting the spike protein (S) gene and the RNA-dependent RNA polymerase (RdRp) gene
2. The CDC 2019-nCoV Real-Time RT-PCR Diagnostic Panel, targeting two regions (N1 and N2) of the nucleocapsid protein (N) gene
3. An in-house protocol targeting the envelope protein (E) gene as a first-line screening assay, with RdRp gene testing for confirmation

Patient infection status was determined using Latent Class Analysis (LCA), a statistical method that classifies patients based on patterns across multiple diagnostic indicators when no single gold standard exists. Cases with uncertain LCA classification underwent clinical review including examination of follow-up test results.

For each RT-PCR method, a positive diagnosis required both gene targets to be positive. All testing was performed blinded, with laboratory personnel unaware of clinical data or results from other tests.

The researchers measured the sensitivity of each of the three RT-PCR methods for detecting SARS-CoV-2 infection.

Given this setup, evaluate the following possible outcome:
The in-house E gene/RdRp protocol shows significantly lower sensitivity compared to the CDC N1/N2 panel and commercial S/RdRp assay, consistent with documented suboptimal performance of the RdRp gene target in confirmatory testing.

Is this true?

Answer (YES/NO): YES